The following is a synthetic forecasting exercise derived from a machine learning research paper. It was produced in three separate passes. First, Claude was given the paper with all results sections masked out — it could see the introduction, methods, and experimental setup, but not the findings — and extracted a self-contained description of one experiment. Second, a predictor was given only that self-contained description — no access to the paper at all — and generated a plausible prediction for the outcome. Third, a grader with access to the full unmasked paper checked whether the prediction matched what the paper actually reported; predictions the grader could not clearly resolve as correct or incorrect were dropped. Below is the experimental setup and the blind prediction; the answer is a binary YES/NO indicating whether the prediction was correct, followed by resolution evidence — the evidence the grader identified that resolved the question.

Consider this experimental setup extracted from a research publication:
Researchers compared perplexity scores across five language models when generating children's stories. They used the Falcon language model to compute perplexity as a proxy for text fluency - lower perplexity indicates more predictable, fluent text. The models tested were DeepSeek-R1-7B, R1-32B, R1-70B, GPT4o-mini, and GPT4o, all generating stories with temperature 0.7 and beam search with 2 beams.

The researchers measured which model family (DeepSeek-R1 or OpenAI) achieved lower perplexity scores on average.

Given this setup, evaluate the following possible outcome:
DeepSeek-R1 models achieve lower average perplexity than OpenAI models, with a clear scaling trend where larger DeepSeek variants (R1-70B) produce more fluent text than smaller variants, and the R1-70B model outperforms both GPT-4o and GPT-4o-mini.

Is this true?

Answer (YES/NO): NO